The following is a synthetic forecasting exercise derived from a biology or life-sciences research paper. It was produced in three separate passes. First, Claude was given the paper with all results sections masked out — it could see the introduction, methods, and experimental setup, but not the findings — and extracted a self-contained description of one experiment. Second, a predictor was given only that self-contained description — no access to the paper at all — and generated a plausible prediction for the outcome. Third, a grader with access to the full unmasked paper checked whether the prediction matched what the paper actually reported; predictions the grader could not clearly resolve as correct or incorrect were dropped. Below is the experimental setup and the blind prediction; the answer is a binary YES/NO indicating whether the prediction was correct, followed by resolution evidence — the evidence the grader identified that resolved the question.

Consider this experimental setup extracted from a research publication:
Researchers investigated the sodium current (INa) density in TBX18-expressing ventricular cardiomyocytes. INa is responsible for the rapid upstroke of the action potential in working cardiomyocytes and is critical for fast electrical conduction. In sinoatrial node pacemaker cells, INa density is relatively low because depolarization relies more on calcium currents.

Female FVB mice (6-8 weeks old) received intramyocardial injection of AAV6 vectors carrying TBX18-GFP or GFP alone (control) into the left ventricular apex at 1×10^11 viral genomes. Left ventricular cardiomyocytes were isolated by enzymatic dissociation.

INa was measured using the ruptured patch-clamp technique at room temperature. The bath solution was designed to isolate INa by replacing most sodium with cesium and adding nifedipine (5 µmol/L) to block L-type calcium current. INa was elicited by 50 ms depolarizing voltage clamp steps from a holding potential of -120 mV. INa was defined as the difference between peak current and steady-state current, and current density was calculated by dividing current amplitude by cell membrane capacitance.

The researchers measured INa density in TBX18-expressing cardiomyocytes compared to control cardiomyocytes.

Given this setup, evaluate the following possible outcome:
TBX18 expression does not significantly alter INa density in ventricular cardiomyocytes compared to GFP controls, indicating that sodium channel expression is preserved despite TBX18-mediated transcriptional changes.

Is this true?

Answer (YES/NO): NO